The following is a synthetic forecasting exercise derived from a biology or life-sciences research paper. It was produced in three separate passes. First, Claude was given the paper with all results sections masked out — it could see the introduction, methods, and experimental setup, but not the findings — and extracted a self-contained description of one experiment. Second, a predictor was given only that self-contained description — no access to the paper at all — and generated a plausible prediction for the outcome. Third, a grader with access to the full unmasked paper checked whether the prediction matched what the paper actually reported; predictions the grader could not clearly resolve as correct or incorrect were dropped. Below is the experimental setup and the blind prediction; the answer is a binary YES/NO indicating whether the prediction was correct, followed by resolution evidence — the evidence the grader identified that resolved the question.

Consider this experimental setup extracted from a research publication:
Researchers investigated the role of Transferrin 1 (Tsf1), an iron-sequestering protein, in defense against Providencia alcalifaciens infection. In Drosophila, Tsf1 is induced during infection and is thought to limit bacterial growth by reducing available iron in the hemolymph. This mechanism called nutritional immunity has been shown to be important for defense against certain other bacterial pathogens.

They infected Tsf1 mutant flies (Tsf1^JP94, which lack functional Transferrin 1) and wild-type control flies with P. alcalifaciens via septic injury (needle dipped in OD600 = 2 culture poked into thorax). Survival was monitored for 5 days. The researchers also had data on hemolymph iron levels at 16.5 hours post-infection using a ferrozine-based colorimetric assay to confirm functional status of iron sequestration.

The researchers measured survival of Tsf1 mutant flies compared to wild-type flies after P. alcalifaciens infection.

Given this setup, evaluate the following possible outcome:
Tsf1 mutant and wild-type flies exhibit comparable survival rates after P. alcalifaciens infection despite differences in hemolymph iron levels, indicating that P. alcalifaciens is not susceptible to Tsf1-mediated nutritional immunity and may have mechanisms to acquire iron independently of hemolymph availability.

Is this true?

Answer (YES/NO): NO